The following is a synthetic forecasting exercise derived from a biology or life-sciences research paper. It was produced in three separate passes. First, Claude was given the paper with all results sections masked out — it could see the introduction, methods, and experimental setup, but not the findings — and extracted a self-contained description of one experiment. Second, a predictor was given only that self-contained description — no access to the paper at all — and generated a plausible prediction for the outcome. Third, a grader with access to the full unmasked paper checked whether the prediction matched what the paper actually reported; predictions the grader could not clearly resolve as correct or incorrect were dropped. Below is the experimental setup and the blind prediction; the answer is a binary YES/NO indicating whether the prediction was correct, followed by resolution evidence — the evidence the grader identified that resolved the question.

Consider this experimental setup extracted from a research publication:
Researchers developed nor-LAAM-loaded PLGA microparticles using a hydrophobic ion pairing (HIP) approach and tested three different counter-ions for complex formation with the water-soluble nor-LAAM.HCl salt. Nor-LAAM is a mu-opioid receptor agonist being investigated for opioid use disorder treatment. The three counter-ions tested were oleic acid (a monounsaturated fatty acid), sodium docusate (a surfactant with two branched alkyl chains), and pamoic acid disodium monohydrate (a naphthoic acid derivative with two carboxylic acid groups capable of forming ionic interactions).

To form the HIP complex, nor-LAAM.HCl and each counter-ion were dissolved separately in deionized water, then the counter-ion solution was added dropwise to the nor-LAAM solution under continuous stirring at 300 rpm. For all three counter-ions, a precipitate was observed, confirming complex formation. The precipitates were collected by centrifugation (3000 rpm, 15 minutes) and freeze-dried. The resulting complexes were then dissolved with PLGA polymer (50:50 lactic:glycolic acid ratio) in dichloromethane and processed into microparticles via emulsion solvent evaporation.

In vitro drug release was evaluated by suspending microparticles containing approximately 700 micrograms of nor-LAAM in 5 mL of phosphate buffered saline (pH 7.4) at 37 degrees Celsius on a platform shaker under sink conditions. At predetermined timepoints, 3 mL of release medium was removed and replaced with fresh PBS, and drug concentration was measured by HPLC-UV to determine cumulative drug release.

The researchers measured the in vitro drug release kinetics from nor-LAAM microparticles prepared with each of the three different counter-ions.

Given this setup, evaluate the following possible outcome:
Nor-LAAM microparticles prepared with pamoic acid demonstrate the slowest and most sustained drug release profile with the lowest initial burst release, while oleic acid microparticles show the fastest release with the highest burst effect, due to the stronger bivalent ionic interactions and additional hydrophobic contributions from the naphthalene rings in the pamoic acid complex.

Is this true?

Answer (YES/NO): NO